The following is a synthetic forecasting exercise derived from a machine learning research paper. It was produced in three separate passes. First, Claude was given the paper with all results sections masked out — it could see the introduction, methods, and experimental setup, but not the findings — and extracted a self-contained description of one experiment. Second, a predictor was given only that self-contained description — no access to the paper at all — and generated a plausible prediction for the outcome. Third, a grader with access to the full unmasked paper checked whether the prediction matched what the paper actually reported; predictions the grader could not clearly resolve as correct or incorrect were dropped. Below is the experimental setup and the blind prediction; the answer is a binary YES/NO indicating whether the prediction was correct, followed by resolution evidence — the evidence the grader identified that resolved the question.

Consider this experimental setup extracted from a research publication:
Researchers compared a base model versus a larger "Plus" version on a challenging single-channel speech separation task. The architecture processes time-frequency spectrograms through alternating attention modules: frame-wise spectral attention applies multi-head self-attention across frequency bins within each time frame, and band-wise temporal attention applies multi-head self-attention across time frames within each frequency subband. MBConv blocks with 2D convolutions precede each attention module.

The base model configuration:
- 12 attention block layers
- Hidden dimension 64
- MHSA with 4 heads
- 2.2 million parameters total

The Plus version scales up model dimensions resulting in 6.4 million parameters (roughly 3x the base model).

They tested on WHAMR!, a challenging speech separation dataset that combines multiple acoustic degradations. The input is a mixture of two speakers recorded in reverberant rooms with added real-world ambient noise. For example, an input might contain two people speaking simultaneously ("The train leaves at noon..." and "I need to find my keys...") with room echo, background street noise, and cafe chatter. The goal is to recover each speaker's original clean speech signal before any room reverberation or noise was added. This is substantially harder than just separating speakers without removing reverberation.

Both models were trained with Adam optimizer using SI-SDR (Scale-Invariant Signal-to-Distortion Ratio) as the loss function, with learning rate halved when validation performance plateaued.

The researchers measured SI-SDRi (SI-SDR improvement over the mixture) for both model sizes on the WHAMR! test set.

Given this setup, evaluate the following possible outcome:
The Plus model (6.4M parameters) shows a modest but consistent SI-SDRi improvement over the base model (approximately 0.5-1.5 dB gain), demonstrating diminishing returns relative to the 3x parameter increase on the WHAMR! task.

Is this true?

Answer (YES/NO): YES